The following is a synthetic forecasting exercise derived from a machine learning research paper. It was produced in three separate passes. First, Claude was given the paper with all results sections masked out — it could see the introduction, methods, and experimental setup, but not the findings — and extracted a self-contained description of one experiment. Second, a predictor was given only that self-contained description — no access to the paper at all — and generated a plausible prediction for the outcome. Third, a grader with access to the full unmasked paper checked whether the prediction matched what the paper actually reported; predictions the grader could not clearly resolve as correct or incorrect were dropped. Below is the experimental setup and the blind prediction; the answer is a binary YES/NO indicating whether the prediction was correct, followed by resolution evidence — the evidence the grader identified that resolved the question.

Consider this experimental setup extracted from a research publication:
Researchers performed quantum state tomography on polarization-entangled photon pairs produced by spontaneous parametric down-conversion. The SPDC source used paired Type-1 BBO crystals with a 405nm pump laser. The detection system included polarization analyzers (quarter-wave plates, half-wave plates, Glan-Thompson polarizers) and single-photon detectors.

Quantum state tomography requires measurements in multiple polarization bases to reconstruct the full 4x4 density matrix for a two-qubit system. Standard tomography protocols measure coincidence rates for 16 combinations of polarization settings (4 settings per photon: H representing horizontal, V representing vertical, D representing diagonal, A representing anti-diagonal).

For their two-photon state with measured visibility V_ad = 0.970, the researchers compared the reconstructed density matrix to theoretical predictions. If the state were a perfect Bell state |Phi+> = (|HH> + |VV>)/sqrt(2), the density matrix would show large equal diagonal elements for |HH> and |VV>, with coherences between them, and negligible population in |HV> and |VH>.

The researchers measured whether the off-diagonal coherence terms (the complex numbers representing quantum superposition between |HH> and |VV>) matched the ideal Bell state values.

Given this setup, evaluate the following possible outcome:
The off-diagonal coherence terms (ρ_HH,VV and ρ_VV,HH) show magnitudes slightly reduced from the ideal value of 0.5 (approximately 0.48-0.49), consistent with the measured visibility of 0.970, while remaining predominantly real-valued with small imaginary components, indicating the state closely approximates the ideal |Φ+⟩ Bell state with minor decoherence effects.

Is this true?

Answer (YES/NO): NO